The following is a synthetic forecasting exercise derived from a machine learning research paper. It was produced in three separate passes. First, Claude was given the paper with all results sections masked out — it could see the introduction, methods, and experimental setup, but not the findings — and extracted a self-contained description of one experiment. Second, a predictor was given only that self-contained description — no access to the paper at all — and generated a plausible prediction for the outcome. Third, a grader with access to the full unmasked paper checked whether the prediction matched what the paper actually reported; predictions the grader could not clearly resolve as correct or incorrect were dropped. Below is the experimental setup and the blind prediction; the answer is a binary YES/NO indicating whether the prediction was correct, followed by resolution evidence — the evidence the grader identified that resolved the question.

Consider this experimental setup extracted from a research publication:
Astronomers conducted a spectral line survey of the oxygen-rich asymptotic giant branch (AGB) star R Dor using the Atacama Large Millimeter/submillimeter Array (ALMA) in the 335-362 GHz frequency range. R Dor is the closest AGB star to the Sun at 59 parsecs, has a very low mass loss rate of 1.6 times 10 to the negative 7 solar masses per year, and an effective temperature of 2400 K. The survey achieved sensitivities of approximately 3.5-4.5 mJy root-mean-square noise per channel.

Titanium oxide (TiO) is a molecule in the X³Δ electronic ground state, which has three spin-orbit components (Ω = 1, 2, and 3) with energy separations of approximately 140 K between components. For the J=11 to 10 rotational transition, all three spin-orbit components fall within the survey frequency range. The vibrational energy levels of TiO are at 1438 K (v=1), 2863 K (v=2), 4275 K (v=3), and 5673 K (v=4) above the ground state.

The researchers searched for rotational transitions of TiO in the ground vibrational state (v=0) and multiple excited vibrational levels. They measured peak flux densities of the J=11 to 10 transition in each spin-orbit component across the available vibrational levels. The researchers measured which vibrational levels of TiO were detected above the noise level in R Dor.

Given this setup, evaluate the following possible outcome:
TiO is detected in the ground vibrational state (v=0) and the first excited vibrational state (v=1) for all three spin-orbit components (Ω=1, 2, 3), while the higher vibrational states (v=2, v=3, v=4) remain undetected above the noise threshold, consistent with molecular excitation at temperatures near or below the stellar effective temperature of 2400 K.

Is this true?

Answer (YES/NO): NO